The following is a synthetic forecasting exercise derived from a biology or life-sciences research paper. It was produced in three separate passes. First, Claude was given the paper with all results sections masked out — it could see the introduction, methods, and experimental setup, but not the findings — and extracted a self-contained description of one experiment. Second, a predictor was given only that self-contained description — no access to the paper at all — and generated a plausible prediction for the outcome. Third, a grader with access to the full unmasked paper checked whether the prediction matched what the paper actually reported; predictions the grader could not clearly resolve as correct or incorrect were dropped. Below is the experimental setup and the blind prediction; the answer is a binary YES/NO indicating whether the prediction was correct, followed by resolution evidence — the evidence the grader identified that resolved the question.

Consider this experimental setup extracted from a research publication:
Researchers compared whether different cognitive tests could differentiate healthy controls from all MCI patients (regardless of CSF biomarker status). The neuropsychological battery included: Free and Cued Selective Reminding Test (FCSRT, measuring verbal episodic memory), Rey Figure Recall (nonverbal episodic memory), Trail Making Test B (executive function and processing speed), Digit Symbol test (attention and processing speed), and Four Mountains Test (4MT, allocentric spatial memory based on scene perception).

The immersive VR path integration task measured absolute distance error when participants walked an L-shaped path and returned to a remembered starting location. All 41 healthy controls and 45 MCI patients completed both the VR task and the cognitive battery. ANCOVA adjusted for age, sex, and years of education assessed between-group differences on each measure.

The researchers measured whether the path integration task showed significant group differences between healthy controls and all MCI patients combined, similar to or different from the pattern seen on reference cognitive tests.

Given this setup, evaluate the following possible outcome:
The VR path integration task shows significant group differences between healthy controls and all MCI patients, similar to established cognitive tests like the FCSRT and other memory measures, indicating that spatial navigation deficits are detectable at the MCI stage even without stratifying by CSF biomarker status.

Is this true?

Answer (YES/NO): YES